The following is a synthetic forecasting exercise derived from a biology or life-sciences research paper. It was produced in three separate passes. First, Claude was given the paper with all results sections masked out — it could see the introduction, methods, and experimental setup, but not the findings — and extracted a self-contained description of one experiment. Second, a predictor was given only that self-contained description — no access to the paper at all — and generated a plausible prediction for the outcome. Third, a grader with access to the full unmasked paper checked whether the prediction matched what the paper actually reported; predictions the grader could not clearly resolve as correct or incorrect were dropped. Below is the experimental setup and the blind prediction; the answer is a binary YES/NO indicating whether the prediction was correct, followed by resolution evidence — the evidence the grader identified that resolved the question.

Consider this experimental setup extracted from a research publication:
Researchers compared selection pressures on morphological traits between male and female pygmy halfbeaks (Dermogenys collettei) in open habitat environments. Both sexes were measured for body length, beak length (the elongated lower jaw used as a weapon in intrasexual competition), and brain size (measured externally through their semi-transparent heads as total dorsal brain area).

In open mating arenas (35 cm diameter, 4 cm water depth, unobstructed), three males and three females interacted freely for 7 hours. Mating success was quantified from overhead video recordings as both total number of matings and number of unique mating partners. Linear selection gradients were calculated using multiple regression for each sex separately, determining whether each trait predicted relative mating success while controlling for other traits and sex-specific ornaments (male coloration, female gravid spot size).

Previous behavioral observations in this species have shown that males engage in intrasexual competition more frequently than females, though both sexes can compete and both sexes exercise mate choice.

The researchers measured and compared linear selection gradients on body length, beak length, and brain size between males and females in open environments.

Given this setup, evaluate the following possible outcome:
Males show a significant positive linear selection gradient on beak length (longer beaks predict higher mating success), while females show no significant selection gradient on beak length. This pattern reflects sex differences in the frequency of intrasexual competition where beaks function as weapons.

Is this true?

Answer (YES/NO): NO